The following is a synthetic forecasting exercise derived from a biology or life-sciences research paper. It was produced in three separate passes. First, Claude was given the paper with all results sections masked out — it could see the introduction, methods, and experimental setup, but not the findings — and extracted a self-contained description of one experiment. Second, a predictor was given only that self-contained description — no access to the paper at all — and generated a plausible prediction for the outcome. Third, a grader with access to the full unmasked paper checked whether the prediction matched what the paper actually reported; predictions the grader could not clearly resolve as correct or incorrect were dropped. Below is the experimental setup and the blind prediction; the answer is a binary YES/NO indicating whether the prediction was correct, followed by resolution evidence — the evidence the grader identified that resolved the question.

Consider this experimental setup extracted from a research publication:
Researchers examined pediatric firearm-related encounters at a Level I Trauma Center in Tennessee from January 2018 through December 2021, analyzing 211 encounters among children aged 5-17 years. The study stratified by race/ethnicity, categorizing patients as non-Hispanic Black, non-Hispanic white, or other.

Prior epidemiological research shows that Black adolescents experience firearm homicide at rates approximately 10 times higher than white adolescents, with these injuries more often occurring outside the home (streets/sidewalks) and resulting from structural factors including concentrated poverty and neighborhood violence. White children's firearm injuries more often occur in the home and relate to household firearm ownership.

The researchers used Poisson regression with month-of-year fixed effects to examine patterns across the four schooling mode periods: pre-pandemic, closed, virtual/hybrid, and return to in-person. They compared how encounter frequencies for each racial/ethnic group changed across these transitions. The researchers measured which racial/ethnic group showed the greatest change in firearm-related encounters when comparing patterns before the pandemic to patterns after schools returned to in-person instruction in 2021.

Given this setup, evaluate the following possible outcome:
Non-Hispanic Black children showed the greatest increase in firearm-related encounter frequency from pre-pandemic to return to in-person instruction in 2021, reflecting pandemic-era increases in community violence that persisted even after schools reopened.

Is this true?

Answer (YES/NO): YES